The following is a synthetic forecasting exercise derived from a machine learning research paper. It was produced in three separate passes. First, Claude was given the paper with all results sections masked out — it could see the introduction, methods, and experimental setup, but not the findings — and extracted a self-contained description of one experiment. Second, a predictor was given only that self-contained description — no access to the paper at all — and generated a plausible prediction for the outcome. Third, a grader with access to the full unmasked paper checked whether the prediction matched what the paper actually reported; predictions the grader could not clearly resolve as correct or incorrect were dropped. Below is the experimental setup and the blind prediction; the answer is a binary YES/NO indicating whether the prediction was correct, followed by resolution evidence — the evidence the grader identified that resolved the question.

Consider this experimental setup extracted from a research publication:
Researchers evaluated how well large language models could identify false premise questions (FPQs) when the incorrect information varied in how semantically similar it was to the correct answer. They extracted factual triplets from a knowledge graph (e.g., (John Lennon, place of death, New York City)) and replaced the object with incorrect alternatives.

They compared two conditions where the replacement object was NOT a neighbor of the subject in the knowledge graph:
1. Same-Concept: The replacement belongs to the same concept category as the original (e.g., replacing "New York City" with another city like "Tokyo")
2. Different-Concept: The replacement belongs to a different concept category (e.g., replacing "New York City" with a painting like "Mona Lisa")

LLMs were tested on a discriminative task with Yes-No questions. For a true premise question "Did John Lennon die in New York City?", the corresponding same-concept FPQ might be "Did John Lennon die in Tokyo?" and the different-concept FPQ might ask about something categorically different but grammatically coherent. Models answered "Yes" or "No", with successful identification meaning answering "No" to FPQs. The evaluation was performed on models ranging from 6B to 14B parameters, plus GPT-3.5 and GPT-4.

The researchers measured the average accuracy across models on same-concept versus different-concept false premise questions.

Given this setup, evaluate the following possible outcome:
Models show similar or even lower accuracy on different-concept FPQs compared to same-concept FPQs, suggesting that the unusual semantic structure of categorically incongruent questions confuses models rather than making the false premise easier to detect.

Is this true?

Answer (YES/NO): NO